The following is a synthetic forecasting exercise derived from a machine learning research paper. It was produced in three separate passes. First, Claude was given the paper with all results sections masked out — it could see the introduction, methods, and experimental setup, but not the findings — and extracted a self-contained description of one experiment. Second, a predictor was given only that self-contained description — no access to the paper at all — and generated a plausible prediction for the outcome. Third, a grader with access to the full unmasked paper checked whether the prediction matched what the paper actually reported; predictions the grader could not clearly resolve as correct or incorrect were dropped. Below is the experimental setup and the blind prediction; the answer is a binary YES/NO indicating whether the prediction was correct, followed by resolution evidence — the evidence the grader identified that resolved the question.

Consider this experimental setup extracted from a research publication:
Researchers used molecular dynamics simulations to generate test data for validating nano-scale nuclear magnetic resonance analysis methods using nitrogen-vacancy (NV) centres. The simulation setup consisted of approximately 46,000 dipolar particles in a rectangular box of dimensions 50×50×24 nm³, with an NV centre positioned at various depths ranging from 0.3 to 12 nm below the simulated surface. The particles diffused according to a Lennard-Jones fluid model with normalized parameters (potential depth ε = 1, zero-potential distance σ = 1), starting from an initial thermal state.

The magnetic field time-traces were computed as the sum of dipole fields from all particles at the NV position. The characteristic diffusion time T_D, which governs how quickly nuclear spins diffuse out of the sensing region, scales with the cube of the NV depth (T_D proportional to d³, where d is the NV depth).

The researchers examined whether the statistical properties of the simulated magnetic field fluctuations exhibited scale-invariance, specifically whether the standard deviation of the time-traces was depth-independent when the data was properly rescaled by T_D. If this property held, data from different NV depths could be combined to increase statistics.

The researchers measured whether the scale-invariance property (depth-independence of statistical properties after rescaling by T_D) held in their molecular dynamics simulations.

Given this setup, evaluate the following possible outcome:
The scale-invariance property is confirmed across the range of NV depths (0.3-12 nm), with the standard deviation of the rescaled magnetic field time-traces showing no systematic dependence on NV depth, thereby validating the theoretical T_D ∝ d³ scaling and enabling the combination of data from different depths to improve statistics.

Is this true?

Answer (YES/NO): NO